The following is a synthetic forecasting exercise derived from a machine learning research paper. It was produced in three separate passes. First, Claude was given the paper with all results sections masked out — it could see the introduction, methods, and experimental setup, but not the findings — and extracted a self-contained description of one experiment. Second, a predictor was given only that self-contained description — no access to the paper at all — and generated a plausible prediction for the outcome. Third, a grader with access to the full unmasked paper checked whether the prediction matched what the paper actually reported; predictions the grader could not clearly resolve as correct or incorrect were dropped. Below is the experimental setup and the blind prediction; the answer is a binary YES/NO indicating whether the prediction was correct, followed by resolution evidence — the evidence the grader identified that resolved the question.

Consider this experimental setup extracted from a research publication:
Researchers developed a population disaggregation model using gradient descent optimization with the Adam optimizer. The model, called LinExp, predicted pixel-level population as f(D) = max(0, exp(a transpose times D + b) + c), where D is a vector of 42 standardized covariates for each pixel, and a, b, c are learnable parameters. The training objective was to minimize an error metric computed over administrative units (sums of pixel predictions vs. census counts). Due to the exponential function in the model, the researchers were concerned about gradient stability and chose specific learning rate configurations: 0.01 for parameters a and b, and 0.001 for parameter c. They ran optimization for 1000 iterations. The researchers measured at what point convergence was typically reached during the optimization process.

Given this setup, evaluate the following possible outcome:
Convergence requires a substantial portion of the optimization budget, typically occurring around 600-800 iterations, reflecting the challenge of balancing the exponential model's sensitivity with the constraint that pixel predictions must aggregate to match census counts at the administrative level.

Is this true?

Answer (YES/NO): NO